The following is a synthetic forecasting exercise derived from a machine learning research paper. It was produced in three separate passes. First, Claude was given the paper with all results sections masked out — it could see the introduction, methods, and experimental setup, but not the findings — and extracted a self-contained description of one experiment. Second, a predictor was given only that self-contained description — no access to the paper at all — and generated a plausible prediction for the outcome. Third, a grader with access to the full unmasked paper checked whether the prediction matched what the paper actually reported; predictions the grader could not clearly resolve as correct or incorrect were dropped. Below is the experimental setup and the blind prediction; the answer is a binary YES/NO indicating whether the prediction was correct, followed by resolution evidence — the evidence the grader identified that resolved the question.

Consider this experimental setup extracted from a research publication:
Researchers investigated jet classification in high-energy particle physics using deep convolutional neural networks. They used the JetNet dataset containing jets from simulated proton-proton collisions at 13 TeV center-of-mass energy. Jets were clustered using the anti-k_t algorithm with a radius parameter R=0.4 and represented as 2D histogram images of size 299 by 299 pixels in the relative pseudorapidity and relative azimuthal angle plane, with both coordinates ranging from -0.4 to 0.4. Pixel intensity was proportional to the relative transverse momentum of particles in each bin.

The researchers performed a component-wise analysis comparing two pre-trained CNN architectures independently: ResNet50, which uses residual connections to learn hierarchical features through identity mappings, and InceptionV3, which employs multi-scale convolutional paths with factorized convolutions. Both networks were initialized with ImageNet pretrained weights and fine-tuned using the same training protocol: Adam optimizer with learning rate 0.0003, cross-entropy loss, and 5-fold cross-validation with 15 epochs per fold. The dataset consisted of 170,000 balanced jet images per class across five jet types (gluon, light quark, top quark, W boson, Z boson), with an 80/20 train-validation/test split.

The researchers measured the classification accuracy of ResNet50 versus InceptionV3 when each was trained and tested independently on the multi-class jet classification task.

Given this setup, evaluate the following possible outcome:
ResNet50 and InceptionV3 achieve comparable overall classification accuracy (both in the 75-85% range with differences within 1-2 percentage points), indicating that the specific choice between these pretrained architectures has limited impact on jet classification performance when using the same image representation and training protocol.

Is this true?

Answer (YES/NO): NO